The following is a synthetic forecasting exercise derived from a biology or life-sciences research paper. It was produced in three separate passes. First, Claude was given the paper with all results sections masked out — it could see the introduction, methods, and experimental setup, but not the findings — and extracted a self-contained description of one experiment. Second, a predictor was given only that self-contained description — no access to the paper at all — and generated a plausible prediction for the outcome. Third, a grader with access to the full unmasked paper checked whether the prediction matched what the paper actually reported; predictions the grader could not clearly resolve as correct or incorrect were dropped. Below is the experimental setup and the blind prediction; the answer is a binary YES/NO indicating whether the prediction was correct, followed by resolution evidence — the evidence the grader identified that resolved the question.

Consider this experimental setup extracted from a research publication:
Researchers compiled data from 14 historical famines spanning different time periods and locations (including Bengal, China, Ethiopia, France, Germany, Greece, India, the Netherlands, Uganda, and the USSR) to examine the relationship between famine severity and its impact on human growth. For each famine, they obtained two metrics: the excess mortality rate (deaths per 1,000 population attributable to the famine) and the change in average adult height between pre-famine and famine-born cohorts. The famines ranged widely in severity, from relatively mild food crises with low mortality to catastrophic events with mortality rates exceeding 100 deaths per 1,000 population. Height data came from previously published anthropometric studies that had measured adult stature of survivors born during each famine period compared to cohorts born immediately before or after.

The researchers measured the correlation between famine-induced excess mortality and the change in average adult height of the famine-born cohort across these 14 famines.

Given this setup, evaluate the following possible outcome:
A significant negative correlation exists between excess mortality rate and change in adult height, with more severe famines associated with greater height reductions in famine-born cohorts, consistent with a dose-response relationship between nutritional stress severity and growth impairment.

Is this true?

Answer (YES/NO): NO